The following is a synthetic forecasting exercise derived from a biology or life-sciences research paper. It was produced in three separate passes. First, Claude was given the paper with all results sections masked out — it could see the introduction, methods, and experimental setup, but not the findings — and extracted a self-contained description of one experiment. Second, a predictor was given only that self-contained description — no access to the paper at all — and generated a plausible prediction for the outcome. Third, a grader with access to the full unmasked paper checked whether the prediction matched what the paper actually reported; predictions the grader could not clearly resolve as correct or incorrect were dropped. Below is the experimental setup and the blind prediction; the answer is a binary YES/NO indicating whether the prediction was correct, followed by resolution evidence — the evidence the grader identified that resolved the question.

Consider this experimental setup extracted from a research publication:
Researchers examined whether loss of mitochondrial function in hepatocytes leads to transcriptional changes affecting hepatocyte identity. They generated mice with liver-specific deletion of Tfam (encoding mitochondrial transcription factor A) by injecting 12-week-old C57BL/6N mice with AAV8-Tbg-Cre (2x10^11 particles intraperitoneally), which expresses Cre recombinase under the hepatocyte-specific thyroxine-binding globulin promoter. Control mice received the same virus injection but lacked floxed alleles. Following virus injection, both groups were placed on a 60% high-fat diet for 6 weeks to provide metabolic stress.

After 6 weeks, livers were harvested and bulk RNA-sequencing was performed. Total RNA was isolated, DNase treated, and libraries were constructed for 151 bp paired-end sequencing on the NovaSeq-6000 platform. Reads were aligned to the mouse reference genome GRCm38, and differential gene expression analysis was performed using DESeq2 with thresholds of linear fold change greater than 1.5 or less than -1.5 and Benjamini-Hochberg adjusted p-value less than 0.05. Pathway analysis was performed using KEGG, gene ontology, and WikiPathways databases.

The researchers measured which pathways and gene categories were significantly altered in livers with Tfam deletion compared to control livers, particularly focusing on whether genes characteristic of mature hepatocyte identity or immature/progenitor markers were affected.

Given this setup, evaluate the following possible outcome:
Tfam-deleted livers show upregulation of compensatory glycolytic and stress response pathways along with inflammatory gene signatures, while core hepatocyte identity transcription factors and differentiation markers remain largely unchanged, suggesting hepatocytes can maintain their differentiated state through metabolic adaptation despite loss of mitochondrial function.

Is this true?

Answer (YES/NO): NO